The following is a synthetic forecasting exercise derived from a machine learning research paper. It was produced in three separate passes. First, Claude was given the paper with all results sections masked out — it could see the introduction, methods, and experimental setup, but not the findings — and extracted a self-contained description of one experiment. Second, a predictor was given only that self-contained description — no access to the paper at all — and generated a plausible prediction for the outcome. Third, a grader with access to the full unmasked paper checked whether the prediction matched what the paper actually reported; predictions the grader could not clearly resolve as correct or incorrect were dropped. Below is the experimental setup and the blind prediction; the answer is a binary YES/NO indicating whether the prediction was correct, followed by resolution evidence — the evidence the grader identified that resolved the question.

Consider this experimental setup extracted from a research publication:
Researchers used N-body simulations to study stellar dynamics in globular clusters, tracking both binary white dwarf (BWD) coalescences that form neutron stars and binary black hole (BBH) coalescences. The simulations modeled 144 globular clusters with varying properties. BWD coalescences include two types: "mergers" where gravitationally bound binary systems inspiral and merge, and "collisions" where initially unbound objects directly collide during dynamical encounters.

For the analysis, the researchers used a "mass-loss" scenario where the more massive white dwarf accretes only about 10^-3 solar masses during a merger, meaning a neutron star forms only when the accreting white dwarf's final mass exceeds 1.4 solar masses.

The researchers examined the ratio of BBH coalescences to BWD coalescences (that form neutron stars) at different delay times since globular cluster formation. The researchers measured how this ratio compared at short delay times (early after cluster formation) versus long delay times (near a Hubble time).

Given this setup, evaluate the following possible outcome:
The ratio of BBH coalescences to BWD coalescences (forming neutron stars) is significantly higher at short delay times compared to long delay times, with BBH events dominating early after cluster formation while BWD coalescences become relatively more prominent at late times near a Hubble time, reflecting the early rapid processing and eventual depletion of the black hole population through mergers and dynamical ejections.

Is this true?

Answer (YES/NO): YES